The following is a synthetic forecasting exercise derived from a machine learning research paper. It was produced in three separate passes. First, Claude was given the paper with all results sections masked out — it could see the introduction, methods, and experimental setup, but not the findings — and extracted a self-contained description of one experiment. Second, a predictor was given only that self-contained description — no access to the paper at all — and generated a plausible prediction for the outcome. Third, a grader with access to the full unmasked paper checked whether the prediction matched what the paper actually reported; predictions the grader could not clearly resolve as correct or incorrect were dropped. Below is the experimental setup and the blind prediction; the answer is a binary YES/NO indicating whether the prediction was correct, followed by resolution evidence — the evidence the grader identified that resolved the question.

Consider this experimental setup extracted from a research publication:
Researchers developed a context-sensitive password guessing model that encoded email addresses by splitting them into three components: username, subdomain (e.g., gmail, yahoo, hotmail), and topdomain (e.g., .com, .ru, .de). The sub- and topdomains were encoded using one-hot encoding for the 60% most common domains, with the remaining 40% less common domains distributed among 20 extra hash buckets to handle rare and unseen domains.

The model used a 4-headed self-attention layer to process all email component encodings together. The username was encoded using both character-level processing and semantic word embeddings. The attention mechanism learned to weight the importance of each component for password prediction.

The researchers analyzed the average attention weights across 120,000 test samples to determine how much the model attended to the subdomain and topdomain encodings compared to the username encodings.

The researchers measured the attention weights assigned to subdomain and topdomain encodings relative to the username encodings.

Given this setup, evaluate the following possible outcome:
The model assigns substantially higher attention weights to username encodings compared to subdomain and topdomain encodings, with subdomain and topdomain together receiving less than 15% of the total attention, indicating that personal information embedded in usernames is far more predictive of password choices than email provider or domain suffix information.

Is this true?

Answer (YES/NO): NO